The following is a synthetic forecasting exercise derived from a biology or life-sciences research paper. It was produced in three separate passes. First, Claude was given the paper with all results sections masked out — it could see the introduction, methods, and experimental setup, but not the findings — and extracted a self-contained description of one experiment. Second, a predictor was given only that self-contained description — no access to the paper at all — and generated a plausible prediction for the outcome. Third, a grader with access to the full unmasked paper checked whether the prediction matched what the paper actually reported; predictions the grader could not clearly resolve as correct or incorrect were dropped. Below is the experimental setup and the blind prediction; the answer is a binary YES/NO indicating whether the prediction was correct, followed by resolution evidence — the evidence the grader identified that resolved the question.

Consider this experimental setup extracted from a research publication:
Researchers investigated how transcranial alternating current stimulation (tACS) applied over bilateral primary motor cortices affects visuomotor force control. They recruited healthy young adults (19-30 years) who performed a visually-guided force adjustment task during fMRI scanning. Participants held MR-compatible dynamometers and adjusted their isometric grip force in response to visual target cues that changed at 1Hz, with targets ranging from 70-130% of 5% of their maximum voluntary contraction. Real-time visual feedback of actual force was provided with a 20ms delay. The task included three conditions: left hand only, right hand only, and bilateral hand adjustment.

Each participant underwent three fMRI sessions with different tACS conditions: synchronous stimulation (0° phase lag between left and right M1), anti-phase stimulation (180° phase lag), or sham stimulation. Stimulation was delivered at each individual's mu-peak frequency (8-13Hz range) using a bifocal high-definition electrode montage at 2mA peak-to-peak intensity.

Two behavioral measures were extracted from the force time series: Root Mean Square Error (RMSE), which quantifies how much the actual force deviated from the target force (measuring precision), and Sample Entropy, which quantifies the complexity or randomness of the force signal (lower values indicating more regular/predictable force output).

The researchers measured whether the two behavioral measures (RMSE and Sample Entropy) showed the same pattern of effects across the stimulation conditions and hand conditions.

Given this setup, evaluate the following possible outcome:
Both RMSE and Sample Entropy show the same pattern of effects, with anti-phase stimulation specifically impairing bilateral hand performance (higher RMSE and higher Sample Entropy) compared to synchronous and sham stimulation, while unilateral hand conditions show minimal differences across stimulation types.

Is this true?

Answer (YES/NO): NO